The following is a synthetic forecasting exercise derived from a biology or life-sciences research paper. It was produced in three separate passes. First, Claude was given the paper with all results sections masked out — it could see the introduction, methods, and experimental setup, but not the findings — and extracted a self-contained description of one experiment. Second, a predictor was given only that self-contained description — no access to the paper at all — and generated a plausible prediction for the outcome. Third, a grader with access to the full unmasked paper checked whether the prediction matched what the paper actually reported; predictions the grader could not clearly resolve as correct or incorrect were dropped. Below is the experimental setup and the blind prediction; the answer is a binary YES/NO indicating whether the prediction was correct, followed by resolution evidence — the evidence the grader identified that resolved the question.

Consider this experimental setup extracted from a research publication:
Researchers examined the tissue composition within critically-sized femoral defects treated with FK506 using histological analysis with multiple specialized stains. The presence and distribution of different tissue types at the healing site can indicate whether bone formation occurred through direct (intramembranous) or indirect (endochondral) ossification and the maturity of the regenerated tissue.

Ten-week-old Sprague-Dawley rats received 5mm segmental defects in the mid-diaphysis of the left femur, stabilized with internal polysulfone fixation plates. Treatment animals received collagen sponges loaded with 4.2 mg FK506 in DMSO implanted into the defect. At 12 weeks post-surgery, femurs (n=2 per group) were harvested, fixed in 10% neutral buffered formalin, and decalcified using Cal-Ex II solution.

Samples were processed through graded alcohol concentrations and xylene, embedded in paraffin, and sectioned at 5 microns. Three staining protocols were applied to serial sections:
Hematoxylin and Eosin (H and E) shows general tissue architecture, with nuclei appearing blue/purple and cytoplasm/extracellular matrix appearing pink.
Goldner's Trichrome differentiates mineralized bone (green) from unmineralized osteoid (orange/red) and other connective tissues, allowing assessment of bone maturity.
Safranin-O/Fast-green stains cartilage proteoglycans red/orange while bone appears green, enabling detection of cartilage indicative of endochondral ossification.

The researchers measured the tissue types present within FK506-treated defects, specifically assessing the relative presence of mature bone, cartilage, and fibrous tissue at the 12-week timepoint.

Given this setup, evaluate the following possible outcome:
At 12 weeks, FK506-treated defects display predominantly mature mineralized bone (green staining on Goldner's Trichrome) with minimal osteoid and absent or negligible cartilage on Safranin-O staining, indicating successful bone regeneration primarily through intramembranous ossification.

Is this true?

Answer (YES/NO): YES